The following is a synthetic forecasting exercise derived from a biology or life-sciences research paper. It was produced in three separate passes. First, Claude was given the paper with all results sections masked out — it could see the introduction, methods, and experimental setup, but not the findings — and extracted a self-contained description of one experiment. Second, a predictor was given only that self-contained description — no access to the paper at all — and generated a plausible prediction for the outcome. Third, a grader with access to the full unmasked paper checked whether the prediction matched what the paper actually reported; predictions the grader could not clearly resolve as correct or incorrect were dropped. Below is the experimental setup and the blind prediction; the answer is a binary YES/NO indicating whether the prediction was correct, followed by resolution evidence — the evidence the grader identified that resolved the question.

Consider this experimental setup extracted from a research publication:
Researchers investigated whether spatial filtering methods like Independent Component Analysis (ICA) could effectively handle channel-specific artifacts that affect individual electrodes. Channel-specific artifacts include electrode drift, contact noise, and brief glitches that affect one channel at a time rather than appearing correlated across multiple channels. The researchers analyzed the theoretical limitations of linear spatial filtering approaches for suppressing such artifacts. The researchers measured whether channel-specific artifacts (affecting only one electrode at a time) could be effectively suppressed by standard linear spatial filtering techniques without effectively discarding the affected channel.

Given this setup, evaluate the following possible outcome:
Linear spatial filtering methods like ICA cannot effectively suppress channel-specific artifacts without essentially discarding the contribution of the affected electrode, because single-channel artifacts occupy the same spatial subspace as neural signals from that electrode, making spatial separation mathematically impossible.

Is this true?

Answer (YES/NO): YES